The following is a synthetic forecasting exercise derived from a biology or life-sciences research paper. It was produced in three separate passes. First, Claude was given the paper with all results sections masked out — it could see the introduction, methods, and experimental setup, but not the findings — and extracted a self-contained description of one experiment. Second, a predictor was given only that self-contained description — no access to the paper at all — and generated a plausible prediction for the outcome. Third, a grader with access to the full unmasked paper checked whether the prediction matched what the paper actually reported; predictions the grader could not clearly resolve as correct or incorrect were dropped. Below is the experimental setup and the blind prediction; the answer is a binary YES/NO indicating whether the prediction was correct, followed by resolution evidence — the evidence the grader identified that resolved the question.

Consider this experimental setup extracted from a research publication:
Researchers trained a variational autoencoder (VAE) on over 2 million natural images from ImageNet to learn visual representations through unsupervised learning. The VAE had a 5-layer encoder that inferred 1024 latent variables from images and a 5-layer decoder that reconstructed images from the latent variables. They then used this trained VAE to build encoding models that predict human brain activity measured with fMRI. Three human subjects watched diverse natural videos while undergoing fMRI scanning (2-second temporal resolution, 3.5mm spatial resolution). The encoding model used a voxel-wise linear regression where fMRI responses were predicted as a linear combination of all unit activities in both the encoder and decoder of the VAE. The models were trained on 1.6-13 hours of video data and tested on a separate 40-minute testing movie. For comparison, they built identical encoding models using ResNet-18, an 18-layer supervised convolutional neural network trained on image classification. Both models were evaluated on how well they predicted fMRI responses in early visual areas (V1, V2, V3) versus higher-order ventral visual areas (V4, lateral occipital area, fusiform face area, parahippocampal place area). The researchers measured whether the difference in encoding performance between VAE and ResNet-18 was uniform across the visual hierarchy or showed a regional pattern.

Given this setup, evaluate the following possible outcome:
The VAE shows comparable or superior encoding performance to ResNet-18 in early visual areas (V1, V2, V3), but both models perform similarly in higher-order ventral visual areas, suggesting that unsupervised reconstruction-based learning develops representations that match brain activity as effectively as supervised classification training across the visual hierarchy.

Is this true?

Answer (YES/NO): NO